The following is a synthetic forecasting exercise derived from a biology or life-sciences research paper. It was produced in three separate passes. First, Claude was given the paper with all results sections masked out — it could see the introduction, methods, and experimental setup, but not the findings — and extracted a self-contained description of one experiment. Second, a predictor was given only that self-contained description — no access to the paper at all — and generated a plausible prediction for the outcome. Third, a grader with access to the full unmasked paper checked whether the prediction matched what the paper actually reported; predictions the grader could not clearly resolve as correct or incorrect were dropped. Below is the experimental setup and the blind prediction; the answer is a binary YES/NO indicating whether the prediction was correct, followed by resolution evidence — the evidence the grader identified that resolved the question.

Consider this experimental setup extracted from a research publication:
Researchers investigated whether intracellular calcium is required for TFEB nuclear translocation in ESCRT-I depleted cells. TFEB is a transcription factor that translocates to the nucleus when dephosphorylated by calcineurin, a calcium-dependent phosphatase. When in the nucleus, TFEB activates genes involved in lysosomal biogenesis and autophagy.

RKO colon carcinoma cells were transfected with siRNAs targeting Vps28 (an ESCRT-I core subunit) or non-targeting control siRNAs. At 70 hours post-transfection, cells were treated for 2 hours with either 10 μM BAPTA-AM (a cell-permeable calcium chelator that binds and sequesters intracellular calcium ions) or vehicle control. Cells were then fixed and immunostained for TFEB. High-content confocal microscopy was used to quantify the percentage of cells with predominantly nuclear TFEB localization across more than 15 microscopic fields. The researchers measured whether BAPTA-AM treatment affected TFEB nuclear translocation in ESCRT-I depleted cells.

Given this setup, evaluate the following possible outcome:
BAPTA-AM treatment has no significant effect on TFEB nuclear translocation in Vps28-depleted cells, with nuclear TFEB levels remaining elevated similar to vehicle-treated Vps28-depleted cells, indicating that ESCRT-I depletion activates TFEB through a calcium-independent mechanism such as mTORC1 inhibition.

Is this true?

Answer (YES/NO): NO